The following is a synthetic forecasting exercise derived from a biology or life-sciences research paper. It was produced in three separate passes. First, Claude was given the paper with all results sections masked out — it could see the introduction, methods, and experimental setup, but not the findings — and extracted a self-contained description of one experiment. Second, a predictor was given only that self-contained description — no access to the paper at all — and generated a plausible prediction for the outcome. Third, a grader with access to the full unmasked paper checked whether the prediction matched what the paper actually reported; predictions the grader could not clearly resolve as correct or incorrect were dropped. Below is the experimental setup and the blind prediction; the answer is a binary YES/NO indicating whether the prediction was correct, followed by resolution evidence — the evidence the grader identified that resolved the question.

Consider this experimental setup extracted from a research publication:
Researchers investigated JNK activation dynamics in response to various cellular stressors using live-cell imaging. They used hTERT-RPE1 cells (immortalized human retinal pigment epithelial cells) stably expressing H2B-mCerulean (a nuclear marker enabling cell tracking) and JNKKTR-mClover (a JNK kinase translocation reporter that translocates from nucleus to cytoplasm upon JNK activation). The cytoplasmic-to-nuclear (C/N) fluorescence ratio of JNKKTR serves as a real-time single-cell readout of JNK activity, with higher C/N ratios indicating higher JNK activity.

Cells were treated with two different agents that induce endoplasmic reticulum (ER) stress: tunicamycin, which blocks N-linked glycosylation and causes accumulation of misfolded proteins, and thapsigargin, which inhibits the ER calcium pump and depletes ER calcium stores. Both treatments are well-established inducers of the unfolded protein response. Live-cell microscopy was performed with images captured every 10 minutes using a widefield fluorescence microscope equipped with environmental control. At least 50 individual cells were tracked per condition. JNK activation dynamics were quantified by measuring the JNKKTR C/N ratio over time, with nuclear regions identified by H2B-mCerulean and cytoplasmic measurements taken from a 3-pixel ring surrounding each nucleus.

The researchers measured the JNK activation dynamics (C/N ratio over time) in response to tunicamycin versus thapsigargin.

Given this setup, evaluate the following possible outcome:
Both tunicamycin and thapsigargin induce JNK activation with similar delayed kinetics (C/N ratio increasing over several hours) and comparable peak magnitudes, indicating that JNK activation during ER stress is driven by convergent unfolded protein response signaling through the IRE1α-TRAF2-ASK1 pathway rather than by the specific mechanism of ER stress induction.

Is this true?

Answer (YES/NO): NO